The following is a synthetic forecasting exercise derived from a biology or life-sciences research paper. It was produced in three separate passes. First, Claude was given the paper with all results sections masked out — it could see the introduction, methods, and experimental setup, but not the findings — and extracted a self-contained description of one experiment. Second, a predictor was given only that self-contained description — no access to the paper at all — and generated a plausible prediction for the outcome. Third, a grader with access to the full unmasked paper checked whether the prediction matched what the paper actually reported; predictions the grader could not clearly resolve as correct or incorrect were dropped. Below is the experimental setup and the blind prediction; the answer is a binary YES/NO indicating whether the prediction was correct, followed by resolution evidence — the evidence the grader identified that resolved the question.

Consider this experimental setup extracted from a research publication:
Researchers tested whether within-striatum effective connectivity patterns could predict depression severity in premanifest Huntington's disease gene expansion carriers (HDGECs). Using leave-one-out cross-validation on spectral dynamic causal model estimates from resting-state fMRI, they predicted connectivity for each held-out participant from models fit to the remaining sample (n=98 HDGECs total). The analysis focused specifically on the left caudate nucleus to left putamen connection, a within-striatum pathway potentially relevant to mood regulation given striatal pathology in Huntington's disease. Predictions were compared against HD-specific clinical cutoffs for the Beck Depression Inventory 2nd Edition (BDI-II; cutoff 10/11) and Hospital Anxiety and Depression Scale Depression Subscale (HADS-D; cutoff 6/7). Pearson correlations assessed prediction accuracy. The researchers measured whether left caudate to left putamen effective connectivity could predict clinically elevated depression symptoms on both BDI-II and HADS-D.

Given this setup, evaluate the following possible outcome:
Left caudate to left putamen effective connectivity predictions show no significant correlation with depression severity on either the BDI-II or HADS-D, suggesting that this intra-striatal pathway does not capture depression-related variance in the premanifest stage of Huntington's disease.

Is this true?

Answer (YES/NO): NO